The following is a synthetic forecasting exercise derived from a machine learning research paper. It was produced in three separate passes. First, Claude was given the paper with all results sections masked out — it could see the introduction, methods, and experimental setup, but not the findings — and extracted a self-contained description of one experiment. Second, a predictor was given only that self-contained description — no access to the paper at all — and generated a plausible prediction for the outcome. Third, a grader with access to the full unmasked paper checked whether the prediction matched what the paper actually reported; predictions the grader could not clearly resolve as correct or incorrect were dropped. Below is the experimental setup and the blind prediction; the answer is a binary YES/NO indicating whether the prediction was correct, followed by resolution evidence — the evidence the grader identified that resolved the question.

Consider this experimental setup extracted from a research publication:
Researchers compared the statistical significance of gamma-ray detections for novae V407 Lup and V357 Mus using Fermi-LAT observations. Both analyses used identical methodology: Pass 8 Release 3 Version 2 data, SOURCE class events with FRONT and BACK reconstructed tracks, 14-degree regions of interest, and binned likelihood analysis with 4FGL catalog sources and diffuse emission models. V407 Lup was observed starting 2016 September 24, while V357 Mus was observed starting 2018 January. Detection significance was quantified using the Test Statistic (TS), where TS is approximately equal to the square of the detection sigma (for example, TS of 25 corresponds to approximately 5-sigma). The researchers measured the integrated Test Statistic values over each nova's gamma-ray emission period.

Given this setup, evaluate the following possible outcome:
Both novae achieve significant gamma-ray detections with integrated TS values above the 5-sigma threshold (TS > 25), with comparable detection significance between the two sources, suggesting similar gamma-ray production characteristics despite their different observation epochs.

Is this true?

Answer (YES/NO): NO